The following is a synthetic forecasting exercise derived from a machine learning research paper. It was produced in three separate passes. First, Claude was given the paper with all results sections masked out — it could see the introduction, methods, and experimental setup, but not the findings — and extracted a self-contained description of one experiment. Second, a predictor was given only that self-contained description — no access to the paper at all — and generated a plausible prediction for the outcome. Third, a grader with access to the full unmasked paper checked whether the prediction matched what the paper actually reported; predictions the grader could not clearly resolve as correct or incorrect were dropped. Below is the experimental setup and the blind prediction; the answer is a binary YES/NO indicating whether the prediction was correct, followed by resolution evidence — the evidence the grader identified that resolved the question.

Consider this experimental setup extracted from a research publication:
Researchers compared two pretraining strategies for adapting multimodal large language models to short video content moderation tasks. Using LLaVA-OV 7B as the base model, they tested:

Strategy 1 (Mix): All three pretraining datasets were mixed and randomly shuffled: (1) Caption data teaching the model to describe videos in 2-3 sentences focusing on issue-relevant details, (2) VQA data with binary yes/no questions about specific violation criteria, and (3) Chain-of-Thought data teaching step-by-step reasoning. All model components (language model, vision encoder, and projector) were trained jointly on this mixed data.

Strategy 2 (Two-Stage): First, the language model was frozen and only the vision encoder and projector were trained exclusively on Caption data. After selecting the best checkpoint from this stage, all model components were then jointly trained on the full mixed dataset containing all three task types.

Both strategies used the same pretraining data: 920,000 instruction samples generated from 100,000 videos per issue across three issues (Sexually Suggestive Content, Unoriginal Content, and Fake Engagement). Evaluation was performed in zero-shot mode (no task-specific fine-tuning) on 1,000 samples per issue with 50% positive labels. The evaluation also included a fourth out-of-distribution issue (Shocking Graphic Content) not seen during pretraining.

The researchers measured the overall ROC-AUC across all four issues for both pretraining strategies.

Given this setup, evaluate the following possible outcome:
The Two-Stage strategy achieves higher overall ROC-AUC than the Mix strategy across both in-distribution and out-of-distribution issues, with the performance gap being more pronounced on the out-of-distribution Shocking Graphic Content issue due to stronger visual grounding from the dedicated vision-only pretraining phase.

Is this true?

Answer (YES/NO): NO